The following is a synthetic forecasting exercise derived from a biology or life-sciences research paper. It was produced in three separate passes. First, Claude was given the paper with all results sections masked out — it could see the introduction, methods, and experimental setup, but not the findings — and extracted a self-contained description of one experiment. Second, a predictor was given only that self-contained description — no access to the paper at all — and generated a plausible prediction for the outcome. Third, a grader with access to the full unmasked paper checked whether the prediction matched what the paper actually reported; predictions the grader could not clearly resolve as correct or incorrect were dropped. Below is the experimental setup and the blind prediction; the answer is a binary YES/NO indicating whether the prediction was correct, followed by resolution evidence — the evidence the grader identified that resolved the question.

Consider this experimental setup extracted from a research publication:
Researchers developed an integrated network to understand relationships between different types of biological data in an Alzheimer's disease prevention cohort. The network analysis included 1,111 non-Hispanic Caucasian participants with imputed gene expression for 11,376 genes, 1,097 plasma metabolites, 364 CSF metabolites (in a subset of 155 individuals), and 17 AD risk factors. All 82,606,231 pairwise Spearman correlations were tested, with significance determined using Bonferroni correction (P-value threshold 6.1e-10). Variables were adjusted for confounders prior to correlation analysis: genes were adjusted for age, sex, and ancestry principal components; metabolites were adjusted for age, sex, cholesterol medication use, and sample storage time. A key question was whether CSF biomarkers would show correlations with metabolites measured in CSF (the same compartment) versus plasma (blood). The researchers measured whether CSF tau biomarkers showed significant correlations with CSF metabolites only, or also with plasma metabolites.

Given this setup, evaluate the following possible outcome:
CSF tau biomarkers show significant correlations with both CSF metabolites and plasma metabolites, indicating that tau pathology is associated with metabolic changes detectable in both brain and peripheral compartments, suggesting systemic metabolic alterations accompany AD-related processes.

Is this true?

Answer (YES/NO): NO